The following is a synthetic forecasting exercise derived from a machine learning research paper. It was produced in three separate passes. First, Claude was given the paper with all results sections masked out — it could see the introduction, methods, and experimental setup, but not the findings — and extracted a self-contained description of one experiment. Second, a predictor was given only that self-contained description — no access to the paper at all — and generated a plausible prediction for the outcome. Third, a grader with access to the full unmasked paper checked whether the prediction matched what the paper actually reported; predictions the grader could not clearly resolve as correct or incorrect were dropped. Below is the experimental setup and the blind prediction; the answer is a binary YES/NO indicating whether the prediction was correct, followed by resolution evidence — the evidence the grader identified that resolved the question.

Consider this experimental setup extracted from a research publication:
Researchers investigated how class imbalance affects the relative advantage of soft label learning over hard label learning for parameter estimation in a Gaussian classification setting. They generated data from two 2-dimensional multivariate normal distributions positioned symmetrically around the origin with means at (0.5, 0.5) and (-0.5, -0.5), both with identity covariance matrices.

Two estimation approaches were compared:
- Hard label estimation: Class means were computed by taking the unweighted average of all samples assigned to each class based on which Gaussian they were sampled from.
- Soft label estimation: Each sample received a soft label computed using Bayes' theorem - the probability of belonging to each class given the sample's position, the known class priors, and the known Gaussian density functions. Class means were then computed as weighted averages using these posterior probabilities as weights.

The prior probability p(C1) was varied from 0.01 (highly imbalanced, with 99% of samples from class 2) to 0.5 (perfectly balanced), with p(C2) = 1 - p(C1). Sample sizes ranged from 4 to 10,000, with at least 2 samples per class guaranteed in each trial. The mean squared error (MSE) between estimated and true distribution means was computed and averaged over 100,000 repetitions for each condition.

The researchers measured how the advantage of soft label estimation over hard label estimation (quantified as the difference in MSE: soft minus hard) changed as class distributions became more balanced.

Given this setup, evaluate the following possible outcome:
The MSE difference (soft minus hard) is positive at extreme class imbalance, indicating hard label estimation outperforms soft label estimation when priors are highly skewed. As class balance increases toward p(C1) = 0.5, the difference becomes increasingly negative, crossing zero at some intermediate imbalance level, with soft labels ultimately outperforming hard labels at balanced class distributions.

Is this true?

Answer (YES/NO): NO